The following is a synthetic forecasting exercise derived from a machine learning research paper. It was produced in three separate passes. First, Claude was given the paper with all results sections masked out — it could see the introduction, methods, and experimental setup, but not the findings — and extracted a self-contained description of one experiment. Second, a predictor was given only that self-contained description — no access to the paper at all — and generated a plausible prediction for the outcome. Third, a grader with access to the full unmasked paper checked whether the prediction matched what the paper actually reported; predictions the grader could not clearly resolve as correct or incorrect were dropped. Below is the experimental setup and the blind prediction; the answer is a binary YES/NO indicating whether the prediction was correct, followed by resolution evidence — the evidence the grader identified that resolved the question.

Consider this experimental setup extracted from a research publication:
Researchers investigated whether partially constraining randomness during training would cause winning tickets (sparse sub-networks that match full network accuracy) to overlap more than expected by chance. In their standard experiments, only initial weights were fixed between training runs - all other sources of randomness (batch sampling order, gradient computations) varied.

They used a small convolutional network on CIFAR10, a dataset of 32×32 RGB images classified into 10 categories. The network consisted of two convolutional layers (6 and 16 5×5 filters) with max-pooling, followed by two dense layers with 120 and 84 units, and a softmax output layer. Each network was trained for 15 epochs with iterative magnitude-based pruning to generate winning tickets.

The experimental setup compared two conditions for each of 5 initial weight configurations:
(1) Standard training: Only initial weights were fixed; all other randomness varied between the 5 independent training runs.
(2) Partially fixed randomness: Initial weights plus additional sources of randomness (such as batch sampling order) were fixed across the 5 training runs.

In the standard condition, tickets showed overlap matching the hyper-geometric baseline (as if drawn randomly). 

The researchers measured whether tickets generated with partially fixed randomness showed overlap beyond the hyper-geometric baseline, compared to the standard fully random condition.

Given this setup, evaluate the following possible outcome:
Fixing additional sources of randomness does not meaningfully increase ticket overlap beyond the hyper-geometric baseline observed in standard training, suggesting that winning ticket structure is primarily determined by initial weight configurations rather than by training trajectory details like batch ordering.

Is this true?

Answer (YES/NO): NO